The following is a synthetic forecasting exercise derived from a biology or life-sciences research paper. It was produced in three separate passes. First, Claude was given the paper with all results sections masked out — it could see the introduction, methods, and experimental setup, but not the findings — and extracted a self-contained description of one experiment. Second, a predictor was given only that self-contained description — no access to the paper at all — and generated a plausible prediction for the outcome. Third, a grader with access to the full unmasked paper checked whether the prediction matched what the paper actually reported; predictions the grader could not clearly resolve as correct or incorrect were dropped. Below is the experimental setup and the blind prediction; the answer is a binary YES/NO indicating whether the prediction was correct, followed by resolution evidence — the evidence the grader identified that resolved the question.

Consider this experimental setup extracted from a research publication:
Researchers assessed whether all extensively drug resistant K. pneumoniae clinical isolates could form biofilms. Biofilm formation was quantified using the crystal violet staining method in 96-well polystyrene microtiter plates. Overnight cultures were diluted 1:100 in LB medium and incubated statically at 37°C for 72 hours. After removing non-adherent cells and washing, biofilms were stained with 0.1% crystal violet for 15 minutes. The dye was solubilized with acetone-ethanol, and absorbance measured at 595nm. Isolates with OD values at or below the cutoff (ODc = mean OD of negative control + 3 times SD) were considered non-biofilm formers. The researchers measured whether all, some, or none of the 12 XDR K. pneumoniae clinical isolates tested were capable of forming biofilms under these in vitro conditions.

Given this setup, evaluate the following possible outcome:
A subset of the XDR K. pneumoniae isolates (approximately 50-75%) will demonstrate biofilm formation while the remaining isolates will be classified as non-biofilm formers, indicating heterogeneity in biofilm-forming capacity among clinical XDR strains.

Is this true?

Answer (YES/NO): NO